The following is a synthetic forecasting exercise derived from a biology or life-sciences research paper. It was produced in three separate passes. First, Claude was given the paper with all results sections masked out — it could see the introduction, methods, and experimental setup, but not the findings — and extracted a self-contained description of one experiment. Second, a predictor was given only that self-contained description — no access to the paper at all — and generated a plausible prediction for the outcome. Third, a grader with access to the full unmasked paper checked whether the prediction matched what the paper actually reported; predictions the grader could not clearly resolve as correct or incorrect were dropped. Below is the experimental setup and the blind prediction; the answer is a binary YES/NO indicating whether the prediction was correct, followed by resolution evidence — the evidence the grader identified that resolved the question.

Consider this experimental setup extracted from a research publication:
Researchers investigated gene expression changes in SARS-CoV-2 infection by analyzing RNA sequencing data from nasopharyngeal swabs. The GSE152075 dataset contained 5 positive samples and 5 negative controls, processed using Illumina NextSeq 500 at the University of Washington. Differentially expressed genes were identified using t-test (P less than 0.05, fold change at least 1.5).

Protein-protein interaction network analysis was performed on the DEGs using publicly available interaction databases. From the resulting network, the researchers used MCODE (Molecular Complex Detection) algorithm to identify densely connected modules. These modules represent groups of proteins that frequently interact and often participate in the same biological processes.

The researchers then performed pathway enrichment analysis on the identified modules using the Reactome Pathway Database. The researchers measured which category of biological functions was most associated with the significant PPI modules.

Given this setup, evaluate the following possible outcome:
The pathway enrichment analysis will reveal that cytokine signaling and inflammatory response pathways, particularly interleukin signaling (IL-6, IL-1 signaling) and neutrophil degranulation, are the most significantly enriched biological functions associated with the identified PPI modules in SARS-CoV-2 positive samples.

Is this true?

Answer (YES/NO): NO